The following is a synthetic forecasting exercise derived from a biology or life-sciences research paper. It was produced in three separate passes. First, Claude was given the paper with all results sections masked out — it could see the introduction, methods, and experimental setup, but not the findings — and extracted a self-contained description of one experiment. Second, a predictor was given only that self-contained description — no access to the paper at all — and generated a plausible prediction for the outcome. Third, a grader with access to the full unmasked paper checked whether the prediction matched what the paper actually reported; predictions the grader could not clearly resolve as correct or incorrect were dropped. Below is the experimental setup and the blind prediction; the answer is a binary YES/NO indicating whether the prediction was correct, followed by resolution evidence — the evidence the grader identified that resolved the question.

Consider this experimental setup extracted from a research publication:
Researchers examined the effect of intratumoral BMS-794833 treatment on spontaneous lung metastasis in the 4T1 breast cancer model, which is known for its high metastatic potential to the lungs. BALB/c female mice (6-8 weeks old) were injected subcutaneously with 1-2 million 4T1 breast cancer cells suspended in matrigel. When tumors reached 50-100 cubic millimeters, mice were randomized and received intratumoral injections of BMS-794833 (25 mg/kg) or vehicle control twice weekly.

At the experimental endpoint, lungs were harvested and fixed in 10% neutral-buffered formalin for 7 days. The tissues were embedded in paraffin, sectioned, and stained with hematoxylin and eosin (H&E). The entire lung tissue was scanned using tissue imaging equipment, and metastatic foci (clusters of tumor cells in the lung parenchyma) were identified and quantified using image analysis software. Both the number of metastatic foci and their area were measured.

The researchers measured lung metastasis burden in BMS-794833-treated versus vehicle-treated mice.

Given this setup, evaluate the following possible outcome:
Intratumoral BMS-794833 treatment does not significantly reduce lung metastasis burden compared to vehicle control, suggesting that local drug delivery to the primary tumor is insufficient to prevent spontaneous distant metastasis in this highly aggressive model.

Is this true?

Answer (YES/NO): NO